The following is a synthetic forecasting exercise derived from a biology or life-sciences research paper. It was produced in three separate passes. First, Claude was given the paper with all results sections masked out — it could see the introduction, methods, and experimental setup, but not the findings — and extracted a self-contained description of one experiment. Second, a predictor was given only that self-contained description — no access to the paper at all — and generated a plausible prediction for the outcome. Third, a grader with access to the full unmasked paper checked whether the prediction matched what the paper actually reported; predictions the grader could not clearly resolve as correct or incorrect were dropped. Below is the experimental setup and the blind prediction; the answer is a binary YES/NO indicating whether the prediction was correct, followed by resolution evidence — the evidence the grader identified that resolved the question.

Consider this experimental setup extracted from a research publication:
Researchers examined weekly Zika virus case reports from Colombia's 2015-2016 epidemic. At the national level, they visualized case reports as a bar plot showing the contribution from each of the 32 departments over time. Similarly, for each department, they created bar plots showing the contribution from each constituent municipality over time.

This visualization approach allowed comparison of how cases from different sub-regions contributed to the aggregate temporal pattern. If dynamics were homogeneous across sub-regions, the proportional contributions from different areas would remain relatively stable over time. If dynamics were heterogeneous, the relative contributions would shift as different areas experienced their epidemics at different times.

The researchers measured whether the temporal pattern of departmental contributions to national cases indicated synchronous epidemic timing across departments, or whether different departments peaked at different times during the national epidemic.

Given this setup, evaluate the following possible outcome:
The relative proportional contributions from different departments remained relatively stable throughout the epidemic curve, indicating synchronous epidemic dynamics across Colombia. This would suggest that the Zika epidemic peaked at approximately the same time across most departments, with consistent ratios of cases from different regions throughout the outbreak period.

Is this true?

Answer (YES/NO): NO